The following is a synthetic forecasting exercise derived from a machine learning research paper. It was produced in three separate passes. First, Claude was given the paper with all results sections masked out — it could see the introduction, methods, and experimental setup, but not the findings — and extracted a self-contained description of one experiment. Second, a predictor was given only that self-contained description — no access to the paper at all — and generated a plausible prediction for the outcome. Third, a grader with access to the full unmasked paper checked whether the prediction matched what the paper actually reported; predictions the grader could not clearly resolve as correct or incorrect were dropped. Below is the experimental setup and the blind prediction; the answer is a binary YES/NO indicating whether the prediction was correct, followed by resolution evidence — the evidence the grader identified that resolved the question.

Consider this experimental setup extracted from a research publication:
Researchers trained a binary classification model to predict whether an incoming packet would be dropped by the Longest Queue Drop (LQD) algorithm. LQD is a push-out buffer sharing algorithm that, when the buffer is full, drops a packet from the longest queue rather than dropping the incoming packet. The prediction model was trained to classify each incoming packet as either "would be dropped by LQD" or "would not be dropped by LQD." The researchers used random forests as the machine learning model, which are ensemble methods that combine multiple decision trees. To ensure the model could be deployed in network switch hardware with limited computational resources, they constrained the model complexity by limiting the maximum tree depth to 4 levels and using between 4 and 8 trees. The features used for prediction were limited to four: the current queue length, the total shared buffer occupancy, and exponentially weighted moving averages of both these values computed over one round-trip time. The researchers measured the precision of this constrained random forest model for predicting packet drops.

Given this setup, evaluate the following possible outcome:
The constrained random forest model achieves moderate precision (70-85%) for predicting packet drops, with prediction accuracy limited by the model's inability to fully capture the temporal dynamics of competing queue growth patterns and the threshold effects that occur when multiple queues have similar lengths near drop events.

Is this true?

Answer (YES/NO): NO